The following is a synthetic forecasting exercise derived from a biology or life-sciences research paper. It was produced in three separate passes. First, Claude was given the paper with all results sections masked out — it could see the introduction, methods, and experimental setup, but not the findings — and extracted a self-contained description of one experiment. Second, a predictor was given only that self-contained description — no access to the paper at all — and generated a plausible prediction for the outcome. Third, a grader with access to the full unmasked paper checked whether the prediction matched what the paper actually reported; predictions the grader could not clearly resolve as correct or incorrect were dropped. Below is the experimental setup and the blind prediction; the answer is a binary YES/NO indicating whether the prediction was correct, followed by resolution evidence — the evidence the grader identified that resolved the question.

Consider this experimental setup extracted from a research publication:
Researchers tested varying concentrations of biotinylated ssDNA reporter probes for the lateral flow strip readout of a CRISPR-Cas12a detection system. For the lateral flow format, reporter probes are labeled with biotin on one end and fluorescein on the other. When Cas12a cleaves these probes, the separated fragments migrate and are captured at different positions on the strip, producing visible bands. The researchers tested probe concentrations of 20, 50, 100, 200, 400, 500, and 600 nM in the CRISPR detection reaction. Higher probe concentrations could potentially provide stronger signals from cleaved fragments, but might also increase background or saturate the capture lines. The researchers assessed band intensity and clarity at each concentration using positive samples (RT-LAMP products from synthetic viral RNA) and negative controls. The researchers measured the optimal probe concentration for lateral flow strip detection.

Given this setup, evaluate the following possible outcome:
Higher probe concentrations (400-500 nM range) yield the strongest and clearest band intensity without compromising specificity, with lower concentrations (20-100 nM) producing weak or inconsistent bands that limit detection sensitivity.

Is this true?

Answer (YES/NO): YES